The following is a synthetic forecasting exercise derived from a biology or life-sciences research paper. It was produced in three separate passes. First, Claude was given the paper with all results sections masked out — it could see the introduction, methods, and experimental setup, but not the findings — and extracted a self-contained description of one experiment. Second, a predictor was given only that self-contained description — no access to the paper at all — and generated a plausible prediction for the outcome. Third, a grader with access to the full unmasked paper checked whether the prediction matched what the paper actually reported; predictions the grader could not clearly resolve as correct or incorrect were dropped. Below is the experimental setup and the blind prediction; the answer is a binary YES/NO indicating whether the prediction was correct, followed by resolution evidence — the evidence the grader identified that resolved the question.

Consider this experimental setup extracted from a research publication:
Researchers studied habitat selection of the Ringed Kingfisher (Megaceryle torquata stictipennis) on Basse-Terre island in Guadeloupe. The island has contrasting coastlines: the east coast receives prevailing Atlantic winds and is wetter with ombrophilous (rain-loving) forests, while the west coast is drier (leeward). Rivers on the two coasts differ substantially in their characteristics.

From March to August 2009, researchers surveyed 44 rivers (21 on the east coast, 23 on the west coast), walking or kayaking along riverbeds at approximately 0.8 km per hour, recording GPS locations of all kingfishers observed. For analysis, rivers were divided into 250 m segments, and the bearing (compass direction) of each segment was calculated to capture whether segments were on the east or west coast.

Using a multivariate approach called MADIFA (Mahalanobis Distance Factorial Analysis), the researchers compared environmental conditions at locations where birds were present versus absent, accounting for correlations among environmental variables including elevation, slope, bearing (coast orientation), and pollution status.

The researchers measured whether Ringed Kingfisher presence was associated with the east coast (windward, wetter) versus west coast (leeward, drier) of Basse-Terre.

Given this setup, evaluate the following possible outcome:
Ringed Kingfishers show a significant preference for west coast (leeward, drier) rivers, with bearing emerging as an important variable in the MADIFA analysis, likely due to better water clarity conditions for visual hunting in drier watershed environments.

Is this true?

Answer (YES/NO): NO